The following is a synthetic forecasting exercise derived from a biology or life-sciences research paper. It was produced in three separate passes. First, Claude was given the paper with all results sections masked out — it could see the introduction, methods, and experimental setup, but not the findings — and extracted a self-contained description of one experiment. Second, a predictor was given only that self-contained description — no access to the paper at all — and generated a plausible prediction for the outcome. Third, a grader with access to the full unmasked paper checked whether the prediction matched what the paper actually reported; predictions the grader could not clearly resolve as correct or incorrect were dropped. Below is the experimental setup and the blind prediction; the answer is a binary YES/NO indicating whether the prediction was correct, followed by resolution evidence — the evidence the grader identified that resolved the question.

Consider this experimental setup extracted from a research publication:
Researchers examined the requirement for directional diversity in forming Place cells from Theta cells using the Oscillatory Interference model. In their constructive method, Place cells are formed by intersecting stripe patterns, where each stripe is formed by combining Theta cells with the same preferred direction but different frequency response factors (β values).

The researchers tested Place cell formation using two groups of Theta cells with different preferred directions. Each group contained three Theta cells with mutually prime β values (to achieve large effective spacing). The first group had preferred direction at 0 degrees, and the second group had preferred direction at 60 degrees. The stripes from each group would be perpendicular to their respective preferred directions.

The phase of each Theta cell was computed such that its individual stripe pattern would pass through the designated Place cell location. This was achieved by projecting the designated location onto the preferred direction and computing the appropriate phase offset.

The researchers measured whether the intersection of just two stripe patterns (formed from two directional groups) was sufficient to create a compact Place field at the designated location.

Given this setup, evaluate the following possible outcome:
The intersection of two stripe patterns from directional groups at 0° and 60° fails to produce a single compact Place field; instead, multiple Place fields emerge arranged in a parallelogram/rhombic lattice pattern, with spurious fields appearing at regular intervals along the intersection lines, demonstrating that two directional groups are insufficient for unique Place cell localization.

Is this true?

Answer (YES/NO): NO